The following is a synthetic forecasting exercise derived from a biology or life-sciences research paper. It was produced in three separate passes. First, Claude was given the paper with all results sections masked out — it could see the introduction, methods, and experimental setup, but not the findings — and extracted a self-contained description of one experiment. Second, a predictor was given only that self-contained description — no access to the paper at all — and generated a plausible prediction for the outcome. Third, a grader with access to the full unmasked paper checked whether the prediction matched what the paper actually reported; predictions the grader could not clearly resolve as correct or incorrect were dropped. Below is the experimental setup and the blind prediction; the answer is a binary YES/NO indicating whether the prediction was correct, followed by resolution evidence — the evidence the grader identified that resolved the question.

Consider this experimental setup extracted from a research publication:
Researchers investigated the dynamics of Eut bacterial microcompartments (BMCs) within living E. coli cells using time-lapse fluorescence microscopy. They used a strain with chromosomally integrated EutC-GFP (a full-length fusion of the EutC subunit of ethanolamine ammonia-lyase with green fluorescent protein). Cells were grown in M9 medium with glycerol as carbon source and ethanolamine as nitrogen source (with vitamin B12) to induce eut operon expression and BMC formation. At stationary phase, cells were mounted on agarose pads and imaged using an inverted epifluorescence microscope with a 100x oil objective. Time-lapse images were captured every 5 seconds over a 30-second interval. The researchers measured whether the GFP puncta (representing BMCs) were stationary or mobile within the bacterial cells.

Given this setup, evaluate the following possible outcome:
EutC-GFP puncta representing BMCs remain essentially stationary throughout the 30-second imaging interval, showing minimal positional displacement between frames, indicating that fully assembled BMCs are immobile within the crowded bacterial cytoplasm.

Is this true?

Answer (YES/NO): NO